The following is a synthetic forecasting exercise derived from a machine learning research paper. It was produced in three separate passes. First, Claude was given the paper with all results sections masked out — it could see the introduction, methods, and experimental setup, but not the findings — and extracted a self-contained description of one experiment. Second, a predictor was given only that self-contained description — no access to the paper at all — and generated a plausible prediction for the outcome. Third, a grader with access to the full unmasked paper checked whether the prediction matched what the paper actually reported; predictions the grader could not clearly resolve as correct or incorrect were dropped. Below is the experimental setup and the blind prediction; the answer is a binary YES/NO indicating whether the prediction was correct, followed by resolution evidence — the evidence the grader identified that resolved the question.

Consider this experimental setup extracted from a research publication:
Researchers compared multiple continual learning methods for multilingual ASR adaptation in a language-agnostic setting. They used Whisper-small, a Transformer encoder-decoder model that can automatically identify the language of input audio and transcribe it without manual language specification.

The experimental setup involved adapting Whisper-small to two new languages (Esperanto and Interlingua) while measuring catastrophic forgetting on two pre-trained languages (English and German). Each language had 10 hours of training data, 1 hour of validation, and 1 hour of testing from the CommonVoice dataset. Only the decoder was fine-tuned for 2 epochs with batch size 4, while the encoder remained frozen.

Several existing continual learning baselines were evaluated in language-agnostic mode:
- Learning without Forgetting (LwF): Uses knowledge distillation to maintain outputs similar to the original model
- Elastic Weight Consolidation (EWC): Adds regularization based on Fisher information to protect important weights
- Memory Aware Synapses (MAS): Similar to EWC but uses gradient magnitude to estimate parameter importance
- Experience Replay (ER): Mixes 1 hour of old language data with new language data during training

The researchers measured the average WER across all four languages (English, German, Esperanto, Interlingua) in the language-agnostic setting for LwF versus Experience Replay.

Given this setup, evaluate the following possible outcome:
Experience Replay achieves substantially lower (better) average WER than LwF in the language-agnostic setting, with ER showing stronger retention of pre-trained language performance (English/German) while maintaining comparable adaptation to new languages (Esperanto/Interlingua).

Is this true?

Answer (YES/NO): YES